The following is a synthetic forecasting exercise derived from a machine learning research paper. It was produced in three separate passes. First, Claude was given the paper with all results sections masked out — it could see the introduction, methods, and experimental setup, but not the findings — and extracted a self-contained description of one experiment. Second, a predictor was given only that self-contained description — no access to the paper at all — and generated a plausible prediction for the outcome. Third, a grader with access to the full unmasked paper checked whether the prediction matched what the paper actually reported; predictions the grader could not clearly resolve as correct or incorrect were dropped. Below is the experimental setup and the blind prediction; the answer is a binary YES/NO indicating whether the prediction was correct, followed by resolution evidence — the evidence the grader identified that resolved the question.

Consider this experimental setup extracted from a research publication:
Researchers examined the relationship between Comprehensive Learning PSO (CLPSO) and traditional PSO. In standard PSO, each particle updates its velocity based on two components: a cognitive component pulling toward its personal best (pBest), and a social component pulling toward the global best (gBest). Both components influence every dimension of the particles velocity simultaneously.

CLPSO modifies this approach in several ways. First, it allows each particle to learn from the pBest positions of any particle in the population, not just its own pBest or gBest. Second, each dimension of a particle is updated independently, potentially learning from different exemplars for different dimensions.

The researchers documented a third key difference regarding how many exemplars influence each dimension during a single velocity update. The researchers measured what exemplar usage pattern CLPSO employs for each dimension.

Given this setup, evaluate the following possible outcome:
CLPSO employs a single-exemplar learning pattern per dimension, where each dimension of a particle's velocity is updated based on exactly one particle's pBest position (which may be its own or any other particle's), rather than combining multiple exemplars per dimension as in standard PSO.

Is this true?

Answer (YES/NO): YES